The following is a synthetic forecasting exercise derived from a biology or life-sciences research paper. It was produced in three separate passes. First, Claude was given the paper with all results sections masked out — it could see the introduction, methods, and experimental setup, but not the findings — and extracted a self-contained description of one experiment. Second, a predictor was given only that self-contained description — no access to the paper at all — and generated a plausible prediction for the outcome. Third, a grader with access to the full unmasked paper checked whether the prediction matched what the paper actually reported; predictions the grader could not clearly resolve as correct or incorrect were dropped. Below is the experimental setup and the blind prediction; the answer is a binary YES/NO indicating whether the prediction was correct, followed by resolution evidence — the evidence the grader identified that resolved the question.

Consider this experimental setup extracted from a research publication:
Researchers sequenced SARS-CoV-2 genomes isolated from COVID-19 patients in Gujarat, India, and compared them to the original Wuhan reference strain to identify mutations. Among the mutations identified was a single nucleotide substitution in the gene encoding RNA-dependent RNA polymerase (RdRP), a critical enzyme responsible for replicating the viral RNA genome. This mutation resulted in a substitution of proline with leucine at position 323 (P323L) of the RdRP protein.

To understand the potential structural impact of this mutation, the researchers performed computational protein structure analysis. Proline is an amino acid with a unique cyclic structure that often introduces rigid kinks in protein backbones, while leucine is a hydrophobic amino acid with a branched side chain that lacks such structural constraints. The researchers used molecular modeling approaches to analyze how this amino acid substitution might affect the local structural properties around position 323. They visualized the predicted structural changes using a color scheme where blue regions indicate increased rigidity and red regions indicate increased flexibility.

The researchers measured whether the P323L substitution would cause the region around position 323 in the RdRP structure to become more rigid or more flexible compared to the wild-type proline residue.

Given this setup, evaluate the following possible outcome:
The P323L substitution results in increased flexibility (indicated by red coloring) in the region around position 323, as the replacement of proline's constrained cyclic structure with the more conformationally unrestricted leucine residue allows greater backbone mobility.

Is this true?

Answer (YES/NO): NO